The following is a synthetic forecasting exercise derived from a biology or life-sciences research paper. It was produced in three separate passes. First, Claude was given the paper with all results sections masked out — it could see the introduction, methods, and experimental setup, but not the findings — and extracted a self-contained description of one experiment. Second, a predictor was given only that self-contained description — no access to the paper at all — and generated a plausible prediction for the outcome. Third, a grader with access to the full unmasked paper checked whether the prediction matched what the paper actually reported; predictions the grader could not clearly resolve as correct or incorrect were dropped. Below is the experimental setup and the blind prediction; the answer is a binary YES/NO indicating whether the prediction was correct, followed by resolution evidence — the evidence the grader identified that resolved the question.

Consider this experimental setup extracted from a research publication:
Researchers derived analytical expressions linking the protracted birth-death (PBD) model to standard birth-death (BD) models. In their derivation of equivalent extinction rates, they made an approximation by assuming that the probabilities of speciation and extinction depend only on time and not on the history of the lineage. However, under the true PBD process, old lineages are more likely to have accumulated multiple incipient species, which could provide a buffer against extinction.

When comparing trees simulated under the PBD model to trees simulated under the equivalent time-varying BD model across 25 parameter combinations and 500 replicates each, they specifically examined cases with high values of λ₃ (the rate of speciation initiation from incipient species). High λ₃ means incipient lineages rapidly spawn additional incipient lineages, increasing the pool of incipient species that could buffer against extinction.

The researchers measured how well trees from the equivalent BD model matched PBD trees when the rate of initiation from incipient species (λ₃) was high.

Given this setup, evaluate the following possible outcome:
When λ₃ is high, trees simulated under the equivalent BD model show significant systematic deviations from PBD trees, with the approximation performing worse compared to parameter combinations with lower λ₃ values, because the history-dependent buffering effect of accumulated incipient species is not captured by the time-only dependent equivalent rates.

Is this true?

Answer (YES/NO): YES